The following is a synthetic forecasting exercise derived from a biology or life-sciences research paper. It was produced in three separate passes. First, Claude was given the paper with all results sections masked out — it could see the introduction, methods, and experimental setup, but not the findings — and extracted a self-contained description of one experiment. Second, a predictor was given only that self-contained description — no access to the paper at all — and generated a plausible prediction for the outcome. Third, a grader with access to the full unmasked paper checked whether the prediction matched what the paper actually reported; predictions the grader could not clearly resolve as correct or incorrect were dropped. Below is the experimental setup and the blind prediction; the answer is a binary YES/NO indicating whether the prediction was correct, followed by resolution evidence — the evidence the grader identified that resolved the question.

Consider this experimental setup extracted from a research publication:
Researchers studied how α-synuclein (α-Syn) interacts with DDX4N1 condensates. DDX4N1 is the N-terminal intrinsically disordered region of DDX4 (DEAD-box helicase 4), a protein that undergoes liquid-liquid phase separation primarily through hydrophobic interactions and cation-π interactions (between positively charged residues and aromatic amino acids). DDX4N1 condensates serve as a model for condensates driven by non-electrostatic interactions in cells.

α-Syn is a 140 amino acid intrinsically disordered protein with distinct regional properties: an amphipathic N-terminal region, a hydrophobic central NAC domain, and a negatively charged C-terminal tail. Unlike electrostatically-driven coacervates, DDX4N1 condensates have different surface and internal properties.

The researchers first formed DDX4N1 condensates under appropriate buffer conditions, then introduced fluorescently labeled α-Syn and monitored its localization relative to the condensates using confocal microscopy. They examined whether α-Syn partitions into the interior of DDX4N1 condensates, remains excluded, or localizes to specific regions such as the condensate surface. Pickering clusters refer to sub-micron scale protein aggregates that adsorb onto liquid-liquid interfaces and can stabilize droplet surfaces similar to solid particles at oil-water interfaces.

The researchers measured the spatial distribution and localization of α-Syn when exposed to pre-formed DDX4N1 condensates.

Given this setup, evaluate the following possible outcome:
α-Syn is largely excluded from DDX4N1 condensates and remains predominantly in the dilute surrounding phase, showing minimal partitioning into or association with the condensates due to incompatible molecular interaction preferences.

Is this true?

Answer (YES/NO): NO